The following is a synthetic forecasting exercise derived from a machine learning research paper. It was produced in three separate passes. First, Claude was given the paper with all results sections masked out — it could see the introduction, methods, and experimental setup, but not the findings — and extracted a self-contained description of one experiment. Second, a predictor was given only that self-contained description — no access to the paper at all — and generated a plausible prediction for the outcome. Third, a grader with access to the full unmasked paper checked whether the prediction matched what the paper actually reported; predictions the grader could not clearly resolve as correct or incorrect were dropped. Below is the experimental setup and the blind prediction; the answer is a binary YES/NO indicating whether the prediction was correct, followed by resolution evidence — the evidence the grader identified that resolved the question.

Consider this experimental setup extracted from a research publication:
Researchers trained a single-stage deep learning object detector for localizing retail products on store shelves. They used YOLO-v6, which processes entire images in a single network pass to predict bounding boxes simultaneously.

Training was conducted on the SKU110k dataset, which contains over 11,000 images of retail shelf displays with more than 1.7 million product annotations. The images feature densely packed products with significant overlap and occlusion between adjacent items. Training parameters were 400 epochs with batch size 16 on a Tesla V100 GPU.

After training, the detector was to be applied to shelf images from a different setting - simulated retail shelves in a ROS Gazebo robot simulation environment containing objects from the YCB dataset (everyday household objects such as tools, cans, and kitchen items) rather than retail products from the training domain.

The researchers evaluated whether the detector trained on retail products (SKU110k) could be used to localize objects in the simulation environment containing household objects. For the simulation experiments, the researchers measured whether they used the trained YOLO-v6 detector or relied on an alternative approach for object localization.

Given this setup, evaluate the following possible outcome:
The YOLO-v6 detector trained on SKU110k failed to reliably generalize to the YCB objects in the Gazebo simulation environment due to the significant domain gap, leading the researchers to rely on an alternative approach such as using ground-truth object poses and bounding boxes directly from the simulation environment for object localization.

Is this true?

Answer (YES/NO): NO